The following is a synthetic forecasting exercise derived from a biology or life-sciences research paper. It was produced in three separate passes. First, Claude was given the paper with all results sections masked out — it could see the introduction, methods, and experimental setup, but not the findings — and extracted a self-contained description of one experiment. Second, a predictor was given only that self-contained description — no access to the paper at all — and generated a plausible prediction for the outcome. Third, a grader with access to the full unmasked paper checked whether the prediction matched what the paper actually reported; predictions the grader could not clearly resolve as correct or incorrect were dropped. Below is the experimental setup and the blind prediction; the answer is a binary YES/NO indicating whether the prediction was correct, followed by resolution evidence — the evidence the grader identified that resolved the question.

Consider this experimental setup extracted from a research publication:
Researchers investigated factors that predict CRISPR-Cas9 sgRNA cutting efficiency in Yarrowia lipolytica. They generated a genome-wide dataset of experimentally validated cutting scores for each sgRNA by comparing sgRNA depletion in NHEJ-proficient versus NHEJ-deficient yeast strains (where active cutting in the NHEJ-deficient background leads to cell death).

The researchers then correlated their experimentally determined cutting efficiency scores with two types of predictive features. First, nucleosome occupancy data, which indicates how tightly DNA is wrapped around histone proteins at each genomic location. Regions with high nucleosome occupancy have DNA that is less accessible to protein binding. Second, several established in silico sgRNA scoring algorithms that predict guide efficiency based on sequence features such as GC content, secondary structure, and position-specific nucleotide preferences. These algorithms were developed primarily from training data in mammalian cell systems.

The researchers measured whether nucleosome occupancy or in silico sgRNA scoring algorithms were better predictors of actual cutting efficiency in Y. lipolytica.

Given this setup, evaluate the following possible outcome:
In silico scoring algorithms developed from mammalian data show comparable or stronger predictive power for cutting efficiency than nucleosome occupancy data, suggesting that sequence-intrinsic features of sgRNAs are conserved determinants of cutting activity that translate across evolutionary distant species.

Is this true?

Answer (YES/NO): NO